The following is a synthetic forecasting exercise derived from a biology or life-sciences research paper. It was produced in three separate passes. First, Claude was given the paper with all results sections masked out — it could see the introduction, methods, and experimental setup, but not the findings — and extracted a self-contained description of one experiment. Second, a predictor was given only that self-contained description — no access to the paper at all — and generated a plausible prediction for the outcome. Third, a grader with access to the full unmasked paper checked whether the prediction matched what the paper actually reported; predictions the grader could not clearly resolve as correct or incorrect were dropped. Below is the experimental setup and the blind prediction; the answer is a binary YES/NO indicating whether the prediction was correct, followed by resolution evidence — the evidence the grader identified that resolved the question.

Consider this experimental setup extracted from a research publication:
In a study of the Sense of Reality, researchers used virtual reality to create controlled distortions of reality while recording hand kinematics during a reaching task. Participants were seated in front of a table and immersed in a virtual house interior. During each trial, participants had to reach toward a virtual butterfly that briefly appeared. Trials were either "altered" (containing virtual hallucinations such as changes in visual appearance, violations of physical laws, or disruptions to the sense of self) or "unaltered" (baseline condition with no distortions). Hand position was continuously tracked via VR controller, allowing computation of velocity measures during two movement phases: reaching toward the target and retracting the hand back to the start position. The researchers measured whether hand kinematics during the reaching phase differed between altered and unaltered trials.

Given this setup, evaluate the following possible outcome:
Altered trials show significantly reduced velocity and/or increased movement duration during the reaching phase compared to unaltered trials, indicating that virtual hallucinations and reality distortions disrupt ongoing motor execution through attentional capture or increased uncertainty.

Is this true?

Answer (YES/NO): NO